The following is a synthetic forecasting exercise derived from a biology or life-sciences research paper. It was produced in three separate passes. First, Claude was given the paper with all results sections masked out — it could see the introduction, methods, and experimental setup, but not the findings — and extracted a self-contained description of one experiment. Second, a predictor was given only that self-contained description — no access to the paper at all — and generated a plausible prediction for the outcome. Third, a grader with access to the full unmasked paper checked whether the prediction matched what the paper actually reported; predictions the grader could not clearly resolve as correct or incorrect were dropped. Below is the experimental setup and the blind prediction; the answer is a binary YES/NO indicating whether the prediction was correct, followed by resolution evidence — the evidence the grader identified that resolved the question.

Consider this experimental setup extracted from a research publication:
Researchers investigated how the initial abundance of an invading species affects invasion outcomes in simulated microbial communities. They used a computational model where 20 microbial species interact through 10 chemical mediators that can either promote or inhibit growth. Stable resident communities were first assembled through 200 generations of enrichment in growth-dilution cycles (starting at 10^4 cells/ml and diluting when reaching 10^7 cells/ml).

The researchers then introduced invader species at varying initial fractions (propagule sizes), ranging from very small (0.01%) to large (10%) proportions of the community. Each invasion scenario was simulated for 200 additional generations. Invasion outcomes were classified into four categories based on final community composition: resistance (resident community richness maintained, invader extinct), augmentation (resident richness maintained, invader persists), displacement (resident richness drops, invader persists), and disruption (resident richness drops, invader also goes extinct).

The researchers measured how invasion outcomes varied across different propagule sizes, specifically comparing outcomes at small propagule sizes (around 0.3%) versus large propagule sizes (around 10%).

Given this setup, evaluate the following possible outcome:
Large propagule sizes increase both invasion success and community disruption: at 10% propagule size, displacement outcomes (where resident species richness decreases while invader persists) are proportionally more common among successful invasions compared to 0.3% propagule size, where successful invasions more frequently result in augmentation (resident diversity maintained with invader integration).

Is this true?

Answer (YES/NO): YES